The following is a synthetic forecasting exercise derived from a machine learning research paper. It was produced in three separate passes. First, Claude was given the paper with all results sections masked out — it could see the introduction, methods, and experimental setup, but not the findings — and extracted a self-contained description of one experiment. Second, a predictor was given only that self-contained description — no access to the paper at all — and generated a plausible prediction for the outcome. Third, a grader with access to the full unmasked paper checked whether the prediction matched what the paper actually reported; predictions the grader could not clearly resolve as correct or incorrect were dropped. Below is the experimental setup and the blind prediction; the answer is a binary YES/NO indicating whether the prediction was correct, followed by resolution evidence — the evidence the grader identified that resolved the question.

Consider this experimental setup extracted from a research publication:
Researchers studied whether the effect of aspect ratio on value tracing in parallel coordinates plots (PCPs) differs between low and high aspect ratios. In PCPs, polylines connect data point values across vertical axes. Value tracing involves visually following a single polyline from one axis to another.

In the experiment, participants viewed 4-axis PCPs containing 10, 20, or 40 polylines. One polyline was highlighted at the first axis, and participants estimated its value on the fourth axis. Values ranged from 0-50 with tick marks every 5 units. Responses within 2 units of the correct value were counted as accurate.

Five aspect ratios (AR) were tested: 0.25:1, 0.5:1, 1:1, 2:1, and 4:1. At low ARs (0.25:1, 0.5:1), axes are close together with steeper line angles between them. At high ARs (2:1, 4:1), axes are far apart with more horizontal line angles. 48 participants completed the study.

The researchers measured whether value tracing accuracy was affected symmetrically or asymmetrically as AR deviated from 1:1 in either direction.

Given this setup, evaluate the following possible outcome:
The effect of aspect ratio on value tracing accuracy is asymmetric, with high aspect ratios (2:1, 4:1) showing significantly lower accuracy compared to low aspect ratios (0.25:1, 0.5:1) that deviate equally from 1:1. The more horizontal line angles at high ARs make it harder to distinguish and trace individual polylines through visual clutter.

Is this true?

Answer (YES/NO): NO